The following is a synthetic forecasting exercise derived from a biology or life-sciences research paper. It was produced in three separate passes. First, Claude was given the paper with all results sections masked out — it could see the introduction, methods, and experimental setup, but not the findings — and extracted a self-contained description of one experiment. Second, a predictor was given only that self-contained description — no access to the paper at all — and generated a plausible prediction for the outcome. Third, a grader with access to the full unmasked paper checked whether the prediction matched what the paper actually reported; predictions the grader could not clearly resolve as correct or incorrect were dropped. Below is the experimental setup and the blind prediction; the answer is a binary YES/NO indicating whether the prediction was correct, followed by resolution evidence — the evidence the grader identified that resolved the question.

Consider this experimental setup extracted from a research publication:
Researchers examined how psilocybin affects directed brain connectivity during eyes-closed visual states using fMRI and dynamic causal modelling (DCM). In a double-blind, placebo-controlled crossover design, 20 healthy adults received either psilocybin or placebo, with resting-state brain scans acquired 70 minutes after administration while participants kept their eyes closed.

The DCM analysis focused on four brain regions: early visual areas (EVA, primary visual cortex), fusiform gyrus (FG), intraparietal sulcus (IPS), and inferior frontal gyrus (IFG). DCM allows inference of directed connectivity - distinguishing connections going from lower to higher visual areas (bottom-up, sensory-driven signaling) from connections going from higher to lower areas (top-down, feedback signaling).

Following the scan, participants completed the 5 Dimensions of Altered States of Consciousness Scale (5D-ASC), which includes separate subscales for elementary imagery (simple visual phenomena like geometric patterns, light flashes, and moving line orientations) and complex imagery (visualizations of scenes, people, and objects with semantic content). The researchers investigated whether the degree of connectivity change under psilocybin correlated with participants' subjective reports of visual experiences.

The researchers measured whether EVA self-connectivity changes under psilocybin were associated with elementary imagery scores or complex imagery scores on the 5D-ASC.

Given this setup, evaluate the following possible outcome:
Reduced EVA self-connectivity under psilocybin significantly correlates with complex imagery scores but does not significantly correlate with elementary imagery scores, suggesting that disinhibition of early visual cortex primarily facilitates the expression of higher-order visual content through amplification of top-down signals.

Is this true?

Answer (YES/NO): NO